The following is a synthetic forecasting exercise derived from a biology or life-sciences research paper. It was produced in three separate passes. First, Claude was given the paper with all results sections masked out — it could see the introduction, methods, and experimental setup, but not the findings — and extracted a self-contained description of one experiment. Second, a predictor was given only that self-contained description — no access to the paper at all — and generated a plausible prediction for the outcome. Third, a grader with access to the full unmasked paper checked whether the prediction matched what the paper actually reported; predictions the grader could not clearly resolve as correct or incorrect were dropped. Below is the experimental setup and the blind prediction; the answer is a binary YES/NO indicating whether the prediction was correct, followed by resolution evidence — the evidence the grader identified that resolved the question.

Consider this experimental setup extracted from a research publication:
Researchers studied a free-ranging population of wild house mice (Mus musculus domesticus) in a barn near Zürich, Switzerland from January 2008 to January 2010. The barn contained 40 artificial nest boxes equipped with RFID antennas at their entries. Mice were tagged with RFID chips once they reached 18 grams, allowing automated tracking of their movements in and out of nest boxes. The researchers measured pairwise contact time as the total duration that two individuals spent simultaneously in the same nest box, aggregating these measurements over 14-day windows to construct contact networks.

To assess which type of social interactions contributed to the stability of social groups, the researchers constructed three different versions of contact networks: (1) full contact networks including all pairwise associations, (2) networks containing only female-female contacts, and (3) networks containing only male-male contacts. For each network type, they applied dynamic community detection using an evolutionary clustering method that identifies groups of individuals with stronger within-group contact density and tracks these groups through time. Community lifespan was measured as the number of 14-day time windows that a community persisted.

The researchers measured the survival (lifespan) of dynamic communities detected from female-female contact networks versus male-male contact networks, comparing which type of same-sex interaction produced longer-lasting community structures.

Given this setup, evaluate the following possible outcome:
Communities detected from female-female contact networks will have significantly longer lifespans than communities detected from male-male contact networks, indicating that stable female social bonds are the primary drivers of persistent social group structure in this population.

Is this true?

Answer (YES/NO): YES